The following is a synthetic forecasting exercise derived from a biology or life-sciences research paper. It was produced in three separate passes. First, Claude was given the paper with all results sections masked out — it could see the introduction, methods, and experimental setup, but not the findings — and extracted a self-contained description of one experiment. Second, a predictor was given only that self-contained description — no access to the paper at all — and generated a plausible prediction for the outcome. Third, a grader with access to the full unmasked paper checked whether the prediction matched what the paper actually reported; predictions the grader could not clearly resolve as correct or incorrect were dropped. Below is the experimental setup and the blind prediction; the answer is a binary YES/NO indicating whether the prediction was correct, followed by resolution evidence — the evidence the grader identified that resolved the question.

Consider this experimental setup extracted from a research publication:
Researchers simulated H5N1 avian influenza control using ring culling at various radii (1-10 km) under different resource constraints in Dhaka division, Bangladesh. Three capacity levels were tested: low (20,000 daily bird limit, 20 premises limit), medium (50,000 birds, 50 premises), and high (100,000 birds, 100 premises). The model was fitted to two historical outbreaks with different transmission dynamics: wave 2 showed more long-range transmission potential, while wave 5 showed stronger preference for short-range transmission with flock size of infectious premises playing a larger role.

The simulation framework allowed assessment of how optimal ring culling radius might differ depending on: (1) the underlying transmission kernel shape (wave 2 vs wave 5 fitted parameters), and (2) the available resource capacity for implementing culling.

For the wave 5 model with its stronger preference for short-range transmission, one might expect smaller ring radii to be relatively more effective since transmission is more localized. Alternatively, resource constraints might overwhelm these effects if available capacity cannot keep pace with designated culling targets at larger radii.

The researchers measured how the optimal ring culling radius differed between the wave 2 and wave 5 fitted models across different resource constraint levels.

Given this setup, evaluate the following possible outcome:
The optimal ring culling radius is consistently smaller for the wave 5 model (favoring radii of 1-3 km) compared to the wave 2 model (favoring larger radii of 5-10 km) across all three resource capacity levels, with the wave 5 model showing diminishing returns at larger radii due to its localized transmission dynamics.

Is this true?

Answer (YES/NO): NO